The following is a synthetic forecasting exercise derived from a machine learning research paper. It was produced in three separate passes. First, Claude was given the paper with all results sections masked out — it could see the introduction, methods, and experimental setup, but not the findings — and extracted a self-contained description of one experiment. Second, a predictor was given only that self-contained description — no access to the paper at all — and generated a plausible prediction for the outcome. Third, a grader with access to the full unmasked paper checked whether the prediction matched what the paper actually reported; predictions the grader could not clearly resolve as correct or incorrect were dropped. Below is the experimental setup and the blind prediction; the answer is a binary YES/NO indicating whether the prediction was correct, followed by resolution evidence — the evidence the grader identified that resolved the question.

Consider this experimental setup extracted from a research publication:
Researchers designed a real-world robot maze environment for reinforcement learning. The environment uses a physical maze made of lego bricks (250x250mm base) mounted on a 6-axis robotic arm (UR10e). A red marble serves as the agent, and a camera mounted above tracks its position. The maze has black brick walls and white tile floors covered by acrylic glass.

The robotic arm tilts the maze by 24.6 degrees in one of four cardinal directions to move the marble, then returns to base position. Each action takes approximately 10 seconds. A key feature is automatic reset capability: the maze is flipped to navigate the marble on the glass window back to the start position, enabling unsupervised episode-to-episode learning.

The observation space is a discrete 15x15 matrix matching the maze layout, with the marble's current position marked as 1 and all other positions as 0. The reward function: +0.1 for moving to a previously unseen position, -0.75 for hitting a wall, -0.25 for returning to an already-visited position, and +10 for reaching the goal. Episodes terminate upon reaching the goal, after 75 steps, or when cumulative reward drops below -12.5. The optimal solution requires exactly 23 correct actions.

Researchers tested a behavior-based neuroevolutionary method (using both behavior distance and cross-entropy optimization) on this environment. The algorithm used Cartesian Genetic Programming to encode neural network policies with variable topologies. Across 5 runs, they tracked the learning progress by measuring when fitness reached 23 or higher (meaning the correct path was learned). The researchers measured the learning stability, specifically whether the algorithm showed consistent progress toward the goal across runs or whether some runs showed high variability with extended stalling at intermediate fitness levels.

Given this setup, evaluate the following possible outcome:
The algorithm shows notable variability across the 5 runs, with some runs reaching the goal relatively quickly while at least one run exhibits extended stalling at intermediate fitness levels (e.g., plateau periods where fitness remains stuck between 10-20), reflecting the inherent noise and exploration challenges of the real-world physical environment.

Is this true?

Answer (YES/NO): NO